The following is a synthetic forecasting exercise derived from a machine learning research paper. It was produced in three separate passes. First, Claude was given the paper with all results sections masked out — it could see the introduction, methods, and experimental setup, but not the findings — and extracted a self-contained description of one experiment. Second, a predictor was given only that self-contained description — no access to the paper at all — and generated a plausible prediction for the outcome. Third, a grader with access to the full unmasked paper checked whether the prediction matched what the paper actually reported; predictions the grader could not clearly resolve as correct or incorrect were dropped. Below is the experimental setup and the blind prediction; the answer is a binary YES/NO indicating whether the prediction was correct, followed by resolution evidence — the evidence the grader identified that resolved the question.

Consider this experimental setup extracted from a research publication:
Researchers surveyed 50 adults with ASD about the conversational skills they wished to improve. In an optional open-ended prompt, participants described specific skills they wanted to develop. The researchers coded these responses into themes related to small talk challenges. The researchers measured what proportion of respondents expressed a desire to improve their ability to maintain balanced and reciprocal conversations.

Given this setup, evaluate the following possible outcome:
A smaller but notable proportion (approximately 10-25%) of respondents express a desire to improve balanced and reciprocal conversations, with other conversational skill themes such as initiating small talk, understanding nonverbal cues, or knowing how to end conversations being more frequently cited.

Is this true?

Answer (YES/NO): NO